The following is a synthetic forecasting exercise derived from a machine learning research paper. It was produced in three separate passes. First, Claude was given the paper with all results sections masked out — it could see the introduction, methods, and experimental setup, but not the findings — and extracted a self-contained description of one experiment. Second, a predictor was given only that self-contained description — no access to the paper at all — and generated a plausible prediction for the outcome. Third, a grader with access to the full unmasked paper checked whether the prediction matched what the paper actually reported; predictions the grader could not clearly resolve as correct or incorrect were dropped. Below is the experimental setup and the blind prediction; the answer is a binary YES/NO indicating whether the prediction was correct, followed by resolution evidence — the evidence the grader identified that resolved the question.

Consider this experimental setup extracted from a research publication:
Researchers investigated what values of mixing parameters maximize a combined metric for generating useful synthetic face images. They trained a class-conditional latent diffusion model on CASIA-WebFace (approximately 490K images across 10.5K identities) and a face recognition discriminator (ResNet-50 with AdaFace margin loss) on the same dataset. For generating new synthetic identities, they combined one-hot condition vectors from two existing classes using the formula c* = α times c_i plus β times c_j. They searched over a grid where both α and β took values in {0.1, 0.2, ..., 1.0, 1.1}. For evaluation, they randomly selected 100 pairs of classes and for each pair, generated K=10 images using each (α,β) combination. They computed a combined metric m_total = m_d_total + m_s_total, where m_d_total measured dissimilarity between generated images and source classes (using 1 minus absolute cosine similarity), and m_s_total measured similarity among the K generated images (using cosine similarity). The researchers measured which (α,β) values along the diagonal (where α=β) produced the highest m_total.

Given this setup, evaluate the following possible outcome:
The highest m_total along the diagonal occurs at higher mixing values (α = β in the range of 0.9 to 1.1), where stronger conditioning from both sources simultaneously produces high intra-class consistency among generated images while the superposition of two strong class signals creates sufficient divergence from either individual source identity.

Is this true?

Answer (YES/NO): NO